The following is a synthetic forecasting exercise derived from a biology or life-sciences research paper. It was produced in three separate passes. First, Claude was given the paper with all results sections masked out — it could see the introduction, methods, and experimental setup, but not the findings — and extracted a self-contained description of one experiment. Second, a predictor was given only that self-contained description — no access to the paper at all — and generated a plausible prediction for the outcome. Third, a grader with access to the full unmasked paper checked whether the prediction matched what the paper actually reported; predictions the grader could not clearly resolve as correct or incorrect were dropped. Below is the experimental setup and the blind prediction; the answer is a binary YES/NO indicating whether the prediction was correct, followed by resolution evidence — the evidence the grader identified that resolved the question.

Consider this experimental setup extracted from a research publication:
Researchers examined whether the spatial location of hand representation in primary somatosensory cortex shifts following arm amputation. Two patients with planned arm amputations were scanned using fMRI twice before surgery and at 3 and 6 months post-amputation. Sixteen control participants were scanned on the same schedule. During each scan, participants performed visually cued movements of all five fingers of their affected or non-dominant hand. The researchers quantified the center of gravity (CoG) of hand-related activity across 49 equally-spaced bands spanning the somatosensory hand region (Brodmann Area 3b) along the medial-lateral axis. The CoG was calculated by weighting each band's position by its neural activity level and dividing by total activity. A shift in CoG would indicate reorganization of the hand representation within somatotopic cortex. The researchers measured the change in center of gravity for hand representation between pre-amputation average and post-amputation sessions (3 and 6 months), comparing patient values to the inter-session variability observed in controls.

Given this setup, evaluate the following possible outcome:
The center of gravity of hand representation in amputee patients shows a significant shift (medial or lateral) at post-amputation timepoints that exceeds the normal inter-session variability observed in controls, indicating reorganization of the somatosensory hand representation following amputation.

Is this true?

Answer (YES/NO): NO